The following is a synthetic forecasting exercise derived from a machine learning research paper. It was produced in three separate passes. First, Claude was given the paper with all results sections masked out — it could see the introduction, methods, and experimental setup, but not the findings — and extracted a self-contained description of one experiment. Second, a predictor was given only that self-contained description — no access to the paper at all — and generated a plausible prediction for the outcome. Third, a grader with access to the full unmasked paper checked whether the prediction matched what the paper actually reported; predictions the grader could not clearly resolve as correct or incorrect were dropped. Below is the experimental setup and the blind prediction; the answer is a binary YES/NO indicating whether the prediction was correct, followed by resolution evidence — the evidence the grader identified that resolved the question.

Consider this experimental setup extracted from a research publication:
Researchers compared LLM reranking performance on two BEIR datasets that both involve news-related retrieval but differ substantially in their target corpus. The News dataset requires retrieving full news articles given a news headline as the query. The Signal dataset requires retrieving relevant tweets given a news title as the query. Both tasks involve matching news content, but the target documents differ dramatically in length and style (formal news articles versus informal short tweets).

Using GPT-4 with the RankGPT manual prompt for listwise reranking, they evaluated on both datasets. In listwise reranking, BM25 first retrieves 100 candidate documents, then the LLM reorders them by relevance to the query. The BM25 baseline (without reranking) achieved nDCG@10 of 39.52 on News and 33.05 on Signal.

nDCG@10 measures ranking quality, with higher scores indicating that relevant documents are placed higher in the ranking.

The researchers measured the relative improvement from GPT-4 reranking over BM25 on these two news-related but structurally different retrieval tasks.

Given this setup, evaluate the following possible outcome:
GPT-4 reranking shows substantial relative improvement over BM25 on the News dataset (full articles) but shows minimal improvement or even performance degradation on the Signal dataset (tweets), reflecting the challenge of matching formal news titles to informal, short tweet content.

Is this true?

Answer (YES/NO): YES